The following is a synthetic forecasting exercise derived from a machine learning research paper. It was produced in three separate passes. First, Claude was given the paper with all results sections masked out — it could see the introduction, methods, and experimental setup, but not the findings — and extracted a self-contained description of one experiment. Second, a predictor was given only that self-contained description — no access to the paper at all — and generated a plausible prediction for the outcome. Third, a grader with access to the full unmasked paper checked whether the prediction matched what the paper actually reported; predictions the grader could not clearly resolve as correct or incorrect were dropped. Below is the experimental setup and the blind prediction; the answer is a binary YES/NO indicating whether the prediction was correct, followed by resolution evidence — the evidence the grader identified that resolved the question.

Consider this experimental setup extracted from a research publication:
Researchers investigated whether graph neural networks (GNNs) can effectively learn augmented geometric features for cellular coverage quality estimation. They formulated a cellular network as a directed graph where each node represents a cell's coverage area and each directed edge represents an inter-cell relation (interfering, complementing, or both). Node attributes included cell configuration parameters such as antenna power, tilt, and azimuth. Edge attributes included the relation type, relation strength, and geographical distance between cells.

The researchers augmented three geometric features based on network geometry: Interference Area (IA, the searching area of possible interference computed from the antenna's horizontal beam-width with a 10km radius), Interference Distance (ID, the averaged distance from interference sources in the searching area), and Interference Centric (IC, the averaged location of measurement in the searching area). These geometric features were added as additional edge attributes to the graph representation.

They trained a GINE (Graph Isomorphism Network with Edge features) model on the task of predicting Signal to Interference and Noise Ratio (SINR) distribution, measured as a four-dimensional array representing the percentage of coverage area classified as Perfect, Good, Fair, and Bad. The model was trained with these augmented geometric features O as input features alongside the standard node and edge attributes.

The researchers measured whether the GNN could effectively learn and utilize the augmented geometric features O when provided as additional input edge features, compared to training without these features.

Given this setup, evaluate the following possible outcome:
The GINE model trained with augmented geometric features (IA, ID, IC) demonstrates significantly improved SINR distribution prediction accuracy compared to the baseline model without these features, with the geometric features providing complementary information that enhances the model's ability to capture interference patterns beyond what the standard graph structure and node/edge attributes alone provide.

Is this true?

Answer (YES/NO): NO